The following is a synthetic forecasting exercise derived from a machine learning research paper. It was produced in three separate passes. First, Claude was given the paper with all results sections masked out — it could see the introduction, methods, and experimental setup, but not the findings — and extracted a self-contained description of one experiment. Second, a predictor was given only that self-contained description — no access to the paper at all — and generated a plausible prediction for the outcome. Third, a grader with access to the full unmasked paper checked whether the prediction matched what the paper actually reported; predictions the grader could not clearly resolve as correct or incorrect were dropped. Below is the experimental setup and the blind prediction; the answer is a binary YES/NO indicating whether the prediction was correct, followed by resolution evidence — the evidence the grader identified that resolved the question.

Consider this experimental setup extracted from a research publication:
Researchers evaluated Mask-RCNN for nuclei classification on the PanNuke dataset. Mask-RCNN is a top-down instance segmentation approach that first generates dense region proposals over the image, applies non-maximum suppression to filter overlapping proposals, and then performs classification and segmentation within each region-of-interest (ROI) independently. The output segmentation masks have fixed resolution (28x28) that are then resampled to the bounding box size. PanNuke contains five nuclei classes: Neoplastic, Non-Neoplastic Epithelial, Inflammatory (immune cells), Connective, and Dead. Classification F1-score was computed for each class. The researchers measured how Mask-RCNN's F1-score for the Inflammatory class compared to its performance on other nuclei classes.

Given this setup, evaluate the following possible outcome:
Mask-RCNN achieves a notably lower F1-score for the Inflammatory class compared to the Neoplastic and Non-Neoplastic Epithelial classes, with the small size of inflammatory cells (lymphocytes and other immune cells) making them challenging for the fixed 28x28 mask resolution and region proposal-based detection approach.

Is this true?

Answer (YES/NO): NO